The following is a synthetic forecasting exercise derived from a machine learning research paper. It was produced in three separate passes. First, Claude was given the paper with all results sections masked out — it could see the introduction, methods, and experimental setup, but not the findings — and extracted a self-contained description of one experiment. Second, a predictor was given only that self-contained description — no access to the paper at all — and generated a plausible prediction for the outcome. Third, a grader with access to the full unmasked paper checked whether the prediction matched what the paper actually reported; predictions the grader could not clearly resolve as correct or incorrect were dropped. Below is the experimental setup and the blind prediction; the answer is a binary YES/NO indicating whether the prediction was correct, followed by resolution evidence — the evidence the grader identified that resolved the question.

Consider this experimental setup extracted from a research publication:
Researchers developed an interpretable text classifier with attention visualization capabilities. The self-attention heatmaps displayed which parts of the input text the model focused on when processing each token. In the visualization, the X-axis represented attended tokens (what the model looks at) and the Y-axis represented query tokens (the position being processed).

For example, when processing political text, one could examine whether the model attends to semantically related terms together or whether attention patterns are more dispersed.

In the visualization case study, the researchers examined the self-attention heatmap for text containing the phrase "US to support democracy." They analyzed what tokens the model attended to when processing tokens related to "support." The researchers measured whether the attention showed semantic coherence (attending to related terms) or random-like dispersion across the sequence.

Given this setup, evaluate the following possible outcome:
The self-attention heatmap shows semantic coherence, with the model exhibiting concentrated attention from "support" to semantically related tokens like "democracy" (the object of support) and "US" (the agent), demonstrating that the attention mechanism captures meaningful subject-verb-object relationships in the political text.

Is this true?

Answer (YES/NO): YES